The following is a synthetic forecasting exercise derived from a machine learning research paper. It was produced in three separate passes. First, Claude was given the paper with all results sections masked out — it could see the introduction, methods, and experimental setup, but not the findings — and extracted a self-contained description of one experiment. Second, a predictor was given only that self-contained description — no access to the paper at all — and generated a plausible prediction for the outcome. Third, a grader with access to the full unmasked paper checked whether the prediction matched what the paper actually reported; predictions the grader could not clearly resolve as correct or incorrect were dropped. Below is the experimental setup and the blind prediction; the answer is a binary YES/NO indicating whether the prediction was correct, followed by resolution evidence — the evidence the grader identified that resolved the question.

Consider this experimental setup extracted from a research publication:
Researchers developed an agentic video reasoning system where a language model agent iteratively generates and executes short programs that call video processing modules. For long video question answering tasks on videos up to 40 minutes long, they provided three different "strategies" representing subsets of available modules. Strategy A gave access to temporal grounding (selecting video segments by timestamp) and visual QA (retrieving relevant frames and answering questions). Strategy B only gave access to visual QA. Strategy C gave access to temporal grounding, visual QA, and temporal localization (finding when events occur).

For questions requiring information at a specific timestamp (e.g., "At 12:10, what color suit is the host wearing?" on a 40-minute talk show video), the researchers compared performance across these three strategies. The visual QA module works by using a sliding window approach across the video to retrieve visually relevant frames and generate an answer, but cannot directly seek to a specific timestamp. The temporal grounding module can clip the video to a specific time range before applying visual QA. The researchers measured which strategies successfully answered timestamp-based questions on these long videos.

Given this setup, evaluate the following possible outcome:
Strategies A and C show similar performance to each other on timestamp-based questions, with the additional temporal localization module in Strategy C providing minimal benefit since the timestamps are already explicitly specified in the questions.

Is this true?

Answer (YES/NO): YES